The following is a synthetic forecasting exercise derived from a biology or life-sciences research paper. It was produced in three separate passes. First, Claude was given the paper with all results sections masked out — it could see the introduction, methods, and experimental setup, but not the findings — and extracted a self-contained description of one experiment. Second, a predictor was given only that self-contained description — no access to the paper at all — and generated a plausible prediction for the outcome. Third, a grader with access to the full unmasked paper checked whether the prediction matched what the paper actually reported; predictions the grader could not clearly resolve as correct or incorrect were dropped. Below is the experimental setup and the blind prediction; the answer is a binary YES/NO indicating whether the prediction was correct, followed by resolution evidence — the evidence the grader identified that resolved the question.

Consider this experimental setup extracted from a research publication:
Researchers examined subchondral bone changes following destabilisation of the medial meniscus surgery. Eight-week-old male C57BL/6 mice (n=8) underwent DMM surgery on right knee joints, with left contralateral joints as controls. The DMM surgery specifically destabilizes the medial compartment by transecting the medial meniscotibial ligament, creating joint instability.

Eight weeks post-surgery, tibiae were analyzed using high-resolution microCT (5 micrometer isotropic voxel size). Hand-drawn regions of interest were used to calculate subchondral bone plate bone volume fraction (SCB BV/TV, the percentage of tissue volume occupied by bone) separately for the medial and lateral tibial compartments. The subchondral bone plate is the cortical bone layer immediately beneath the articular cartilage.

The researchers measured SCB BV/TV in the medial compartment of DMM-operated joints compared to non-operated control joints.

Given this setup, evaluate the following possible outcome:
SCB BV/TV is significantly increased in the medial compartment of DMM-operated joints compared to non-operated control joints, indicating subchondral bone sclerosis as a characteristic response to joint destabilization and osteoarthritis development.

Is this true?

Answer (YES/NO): NO